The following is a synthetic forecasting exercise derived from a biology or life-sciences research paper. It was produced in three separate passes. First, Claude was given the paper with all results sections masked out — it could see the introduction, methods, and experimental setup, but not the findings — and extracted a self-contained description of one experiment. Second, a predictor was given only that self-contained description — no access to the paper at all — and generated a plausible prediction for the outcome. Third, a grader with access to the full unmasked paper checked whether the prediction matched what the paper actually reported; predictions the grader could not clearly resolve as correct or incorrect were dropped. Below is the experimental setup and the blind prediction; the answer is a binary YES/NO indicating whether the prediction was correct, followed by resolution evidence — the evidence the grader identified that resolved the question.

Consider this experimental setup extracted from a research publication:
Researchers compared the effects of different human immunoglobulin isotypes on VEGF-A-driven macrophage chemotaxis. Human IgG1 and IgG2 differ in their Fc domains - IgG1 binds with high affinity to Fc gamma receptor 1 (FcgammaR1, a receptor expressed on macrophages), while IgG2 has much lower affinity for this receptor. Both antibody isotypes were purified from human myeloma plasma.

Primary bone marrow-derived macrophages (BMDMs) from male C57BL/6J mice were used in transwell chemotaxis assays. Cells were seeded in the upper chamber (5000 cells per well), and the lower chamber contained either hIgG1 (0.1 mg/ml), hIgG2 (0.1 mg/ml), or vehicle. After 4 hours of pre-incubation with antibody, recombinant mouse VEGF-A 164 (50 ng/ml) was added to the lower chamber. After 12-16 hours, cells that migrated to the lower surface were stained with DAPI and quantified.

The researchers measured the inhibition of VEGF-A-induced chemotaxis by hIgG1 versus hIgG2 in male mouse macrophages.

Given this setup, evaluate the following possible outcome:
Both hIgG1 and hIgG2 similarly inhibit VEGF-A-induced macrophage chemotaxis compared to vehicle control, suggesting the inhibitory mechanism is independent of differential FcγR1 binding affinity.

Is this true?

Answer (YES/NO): NO